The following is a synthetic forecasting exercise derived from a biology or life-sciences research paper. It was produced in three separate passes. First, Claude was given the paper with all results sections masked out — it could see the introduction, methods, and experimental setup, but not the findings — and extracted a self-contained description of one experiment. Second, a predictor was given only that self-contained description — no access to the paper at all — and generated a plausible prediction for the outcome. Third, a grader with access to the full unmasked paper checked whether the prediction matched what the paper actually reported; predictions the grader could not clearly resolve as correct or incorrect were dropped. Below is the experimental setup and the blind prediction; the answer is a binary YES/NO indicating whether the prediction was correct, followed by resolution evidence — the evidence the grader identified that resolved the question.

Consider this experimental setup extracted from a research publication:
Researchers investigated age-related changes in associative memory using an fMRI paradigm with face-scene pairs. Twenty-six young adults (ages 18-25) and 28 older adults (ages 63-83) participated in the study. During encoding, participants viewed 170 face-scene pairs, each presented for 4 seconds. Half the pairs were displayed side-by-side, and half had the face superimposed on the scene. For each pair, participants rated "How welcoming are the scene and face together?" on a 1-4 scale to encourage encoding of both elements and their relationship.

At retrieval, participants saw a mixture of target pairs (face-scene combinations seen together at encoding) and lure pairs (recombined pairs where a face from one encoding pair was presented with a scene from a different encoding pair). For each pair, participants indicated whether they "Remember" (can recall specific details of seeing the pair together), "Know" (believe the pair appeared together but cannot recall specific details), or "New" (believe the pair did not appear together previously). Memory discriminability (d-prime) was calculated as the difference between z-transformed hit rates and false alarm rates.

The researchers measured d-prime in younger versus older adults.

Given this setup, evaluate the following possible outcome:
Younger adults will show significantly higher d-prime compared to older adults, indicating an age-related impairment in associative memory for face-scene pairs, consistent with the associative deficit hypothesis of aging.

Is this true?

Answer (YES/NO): YES